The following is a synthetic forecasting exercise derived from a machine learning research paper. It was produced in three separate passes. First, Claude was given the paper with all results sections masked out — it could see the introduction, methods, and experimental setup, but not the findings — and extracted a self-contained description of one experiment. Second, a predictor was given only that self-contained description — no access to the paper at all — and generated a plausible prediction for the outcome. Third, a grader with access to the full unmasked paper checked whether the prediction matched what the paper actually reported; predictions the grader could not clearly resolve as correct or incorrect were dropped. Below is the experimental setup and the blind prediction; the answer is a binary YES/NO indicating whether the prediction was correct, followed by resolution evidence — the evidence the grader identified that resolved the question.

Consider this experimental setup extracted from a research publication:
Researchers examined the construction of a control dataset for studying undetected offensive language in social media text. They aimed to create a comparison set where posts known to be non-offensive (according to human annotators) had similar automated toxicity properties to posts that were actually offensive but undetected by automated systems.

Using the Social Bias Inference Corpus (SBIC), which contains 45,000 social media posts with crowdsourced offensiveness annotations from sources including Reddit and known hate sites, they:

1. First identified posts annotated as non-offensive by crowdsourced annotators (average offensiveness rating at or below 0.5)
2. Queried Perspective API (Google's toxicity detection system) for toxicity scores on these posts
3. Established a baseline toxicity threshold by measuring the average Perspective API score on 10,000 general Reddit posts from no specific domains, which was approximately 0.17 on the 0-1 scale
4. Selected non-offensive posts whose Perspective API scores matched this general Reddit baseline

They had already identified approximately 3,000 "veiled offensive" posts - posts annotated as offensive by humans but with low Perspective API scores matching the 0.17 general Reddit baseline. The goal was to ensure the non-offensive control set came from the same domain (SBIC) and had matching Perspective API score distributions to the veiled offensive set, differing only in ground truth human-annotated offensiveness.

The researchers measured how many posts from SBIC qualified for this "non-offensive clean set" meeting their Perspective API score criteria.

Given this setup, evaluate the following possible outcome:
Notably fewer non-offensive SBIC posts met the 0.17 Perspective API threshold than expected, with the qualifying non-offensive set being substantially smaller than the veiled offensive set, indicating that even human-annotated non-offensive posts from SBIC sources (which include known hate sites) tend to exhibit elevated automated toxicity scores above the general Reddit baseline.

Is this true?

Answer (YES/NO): NO